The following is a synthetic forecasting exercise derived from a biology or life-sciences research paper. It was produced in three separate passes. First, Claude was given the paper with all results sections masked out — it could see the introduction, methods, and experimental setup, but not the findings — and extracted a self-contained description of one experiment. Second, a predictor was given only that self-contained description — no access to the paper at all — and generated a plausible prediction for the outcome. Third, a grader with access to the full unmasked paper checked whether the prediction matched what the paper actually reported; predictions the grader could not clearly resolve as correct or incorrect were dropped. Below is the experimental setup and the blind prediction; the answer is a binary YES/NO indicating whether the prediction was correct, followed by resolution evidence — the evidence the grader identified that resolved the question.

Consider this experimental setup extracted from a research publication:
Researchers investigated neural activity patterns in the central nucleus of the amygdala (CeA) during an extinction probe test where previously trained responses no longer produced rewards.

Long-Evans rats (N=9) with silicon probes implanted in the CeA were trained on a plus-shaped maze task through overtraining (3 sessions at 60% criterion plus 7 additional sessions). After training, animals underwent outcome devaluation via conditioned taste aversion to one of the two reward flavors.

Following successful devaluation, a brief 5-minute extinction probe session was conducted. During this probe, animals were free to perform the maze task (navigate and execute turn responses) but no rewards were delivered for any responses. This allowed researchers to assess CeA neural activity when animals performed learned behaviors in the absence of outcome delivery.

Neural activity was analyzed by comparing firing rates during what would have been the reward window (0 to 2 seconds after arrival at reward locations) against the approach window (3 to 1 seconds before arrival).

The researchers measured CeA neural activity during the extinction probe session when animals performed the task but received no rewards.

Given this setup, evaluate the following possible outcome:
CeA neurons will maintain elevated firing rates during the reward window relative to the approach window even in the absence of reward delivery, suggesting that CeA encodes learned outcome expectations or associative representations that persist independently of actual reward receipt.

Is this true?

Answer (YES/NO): NO